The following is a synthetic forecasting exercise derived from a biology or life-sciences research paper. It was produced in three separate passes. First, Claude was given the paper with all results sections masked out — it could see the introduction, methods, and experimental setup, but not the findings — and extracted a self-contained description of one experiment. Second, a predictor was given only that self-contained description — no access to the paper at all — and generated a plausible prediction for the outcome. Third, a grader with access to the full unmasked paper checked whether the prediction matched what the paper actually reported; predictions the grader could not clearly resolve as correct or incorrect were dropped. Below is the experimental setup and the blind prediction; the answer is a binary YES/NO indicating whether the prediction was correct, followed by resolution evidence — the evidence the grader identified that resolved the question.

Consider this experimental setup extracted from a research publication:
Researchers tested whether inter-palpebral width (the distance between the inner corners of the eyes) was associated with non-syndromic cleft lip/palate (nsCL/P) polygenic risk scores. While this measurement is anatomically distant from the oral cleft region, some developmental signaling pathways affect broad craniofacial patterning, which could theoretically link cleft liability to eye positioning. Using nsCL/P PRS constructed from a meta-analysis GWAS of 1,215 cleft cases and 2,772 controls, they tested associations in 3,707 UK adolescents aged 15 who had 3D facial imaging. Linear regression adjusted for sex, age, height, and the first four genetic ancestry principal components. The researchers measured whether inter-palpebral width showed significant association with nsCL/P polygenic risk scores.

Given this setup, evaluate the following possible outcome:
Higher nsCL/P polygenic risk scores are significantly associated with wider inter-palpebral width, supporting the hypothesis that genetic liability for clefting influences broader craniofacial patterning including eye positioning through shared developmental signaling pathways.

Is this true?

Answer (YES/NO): NO